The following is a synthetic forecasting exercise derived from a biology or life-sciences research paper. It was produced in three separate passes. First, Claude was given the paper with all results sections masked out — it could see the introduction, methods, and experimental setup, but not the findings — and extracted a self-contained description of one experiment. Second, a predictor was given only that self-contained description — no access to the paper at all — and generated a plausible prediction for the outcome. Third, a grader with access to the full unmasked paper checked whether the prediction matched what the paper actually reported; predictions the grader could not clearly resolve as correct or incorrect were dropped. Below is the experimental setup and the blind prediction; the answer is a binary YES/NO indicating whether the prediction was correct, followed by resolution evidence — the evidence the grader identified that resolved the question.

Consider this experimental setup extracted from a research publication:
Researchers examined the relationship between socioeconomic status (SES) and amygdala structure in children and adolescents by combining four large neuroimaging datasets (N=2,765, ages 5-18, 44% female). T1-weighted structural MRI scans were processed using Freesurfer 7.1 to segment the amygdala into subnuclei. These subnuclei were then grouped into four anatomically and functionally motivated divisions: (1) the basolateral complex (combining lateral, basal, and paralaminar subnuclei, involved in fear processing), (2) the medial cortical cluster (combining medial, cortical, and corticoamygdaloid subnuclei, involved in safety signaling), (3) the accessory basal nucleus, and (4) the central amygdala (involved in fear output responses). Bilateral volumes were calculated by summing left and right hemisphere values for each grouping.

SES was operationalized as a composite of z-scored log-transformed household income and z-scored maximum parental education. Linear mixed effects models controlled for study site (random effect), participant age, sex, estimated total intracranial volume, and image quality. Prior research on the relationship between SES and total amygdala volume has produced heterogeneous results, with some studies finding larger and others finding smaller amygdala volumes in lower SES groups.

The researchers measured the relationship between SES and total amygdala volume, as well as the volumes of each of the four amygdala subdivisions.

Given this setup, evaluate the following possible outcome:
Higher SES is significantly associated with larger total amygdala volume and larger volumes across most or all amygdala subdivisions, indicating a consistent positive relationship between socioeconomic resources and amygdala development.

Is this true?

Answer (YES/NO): YES